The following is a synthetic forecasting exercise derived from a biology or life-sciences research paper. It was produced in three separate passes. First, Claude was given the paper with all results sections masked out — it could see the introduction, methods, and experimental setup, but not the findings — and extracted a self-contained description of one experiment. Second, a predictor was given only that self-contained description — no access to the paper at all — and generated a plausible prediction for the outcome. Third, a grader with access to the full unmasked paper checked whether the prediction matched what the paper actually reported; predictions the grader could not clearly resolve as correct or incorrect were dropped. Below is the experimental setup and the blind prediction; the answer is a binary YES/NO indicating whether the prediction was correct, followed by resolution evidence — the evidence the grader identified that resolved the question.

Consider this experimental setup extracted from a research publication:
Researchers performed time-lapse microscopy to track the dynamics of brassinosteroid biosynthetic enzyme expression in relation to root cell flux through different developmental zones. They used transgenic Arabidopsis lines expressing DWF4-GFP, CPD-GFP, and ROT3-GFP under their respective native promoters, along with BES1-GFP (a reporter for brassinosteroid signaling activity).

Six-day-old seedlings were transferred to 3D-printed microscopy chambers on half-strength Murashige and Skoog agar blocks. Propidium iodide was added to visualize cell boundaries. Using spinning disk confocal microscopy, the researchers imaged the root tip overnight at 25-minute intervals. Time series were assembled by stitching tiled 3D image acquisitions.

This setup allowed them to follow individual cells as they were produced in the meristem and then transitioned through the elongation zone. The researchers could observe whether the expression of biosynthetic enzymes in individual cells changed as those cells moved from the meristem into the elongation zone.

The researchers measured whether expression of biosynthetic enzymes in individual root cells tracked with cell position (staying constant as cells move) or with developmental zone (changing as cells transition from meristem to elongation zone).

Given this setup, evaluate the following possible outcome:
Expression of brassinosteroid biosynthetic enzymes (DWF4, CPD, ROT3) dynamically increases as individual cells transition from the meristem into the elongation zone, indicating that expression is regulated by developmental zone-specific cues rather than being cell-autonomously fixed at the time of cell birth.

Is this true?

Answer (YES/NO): YES